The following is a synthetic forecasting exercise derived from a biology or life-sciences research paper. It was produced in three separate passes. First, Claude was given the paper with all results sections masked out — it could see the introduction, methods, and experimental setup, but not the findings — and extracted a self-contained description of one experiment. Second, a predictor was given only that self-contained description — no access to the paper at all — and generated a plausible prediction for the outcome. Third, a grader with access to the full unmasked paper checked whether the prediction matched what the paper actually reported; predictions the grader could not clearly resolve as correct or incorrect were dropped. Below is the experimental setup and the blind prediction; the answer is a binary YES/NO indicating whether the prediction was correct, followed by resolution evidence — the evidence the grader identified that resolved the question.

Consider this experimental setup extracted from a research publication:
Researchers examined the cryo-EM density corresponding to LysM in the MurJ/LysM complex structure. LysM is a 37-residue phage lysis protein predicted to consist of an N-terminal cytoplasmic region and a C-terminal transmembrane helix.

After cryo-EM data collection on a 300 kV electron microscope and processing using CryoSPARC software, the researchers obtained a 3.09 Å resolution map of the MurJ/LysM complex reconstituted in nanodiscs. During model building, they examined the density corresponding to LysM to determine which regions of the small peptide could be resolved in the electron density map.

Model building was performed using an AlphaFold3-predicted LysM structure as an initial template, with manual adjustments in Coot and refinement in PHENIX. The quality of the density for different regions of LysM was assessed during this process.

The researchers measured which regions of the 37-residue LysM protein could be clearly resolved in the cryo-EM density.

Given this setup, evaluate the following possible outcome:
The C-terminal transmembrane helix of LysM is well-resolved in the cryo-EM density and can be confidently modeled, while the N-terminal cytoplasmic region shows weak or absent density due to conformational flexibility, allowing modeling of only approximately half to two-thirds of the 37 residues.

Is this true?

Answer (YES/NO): NO